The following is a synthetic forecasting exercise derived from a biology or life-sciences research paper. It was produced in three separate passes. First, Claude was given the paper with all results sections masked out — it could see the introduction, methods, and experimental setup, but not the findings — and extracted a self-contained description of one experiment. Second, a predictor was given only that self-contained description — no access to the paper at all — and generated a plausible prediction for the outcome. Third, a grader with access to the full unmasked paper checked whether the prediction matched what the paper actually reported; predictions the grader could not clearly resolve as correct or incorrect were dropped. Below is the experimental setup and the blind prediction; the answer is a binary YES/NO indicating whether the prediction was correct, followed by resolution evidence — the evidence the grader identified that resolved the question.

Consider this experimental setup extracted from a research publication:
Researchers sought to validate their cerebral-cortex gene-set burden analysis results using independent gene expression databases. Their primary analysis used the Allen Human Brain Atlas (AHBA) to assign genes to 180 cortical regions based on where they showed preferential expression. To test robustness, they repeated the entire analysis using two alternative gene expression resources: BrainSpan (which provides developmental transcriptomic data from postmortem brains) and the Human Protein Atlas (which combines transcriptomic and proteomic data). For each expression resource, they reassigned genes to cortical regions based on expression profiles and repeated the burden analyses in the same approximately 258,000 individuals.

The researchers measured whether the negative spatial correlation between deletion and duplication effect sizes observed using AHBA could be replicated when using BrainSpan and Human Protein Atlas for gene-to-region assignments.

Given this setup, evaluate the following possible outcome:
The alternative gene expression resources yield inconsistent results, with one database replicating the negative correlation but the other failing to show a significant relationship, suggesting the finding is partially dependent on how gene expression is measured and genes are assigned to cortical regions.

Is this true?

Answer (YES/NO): NO